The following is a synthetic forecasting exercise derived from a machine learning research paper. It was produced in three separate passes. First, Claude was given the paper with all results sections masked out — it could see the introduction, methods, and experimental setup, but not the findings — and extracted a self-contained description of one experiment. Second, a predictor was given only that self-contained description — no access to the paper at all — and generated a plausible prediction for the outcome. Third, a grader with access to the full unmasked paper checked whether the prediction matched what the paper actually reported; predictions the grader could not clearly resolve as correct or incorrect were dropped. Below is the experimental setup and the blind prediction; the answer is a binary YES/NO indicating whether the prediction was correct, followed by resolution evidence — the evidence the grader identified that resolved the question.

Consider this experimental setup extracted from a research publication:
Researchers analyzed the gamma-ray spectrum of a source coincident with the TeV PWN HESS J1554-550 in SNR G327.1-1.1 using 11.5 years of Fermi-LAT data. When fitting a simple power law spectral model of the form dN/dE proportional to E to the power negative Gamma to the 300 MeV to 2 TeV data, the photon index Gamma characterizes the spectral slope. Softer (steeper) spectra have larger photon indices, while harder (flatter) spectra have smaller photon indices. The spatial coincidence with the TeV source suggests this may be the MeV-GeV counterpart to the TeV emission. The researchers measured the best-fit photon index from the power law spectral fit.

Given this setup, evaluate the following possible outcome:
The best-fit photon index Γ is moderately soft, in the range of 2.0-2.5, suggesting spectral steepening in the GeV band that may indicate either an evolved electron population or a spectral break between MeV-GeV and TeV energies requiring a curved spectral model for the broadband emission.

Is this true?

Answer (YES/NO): YES